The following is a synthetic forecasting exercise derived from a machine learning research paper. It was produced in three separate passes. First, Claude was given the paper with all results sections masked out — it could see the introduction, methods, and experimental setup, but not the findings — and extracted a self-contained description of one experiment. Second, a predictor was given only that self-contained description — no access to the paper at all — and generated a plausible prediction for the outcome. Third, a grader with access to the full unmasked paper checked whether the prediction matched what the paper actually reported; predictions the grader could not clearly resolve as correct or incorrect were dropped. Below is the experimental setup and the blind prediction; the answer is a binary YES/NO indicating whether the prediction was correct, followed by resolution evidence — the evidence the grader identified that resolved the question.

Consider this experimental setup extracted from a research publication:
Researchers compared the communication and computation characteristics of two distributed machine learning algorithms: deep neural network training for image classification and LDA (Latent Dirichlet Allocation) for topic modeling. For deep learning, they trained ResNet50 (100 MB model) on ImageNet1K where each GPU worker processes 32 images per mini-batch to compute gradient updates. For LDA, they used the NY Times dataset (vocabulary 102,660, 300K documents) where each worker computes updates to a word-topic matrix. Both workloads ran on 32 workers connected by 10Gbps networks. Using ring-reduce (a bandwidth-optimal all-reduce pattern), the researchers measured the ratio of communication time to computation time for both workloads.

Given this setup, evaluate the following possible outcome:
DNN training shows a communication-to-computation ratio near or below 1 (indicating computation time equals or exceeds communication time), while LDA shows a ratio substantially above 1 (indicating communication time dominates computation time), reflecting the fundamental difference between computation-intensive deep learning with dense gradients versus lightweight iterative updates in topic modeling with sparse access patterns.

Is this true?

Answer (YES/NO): NO